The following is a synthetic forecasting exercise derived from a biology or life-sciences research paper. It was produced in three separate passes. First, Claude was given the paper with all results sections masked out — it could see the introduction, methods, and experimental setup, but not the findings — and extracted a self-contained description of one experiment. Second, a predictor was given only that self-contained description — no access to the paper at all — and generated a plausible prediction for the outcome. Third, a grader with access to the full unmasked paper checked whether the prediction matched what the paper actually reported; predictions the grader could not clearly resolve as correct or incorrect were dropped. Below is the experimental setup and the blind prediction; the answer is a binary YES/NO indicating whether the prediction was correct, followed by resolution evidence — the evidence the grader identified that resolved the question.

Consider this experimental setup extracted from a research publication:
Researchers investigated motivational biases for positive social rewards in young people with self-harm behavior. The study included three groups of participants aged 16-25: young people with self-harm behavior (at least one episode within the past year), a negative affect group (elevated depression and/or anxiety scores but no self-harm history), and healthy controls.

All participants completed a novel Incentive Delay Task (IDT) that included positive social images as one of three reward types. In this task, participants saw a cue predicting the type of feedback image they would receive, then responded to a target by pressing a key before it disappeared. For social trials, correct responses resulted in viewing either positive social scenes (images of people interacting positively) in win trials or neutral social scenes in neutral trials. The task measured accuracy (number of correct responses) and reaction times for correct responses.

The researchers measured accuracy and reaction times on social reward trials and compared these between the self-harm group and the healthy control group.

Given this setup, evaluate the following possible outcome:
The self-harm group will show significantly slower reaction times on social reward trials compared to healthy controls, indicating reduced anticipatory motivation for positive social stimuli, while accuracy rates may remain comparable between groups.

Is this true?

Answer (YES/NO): NO